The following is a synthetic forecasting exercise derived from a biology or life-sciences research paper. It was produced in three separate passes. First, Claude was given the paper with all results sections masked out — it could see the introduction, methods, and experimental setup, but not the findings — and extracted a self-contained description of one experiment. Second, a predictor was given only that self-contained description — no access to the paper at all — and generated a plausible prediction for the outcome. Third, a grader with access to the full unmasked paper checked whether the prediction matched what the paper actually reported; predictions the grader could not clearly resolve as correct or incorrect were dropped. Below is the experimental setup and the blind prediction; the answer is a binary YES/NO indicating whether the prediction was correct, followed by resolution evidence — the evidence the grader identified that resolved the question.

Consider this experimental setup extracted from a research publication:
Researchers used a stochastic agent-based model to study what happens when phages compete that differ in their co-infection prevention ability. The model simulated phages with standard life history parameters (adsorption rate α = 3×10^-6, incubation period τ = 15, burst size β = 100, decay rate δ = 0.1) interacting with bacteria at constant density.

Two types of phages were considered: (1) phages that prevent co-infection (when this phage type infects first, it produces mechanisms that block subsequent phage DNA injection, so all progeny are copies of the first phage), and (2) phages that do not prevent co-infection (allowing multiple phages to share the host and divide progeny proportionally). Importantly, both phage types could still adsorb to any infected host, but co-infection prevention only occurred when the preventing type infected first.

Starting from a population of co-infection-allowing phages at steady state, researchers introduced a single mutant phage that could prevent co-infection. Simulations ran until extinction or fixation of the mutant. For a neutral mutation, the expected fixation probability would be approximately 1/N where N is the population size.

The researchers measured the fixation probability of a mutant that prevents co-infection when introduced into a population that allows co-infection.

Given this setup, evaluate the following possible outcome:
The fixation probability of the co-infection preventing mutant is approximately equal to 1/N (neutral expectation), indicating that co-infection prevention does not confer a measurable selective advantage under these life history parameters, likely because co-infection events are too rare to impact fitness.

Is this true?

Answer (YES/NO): NO